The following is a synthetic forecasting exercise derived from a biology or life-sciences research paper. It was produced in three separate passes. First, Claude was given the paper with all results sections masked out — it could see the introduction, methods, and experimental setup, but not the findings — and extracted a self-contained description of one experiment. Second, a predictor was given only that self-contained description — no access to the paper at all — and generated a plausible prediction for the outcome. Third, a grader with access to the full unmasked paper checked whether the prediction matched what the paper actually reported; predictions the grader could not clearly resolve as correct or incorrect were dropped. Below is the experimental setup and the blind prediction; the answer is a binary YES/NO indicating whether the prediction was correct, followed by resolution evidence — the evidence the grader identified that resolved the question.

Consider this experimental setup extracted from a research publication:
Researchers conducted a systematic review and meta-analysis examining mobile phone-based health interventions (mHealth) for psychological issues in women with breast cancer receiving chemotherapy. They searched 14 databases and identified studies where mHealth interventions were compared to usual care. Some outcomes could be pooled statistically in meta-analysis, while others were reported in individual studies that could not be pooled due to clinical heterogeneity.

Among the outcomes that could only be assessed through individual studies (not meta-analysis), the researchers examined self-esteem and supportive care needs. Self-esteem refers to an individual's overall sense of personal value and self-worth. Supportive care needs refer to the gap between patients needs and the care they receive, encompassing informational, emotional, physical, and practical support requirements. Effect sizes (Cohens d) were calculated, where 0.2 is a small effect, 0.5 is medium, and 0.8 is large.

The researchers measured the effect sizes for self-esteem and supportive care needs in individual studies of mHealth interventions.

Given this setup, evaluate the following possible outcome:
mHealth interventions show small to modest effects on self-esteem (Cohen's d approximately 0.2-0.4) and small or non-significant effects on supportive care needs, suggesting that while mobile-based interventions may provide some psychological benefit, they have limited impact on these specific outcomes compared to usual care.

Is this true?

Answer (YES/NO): NO